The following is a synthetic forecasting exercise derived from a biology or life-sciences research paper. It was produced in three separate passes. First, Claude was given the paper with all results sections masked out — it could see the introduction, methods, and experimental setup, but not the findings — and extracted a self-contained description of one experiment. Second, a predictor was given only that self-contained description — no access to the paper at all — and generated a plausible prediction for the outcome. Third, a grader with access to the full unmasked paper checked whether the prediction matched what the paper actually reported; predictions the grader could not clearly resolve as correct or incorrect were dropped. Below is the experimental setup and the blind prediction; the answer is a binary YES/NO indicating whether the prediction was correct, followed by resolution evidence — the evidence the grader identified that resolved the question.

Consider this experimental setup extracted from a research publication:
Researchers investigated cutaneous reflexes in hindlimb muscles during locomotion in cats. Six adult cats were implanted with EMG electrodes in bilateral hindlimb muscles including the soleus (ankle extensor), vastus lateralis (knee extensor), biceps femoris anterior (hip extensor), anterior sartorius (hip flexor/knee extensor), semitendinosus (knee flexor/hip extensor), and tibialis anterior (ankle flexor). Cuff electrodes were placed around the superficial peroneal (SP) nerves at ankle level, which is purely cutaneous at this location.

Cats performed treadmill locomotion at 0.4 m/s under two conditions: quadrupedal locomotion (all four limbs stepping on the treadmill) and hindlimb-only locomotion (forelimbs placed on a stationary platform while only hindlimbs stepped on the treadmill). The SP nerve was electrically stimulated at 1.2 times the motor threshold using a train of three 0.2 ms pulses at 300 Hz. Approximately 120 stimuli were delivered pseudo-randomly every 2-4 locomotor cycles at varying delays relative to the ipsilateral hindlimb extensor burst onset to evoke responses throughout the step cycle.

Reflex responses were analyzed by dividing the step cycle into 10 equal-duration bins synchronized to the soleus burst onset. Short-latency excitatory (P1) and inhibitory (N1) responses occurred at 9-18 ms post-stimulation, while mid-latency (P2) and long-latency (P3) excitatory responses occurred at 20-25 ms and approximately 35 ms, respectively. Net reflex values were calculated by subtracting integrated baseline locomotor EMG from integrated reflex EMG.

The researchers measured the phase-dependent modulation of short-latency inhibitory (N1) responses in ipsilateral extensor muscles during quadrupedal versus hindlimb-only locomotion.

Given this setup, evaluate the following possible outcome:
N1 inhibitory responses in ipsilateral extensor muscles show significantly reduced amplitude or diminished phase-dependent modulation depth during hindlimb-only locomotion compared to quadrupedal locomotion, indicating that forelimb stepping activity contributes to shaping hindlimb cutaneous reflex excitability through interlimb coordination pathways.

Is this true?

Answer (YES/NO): NO